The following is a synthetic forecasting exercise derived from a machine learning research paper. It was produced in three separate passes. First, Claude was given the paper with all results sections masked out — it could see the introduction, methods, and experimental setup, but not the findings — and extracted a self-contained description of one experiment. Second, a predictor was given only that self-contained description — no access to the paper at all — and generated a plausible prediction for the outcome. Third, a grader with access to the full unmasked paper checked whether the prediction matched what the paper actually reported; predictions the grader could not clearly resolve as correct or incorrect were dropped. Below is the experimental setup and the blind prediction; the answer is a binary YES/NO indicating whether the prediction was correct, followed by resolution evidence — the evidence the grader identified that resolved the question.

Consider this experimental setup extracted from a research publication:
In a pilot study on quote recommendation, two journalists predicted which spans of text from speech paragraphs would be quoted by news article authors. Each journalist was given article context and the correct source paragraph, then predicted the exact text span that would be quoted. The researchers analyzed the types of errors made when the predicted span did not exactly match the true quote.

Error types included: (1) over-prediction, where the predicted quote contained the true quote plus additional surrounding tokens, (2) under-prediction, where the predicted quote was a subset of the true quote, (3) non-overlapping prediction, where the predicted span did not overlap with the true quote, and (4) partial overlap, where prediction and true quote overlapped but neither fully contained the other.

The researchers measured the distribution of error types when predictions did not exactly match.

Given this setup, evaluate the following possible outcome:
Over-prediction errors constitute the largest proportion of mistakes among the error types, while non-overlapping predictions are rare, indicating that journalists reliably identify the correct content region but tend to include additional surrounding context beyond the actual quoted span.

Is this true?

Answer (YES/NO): YES